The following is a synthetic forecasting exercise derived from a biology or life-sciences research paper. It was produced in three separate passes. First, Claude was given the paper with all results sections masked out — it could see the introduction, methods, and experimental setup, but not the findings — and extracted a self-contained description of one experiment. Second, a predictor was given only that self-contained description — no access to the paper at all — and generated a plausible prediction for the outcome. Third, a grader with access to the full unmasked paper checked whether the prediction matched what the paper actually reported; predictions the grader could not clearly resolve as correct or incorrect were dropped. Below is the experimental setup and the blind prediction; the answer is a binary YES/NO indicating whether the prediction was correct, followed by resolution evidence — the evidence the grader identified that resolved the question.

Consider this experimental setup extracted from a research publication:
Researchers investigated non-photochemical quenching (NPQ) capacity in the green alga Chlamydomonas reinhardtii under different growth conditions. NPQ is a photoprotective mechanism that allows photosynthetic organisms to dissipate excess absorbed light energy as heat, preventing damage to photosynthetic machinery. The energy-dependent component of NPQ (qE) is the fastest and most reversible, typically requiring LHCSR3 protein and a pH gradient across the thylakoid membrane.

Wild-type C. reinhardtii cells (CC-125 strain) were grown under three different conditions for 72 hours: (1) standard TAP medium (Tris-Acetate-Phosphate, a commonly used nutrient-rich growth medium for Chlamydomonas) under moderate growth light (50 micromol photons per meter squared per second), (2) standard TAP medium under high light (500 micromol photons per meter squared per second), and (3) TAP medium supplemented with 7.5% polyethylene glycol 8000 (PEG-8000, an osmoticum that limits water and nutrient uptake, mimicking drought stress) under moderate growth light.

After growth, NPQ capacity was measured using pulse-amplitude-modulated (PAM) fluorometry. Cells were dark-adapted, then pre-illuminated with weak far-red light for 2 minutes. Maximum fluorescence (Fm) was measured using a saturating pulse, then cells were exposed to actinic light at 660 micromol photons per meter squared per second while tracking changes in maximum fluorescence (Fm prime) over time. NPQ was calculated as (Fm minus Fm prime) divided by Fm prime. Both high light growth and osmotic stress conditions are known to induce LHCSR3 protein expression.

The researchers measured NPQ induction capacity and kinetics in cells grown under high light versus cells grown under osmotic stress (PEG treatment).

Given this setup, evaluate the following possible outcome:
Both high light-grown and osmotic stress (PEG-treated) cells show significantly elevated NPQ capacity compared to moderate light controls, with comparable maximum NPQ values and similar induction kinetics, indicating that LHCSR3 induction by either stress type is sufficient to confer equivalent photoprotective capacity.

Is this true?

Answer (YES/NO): NO